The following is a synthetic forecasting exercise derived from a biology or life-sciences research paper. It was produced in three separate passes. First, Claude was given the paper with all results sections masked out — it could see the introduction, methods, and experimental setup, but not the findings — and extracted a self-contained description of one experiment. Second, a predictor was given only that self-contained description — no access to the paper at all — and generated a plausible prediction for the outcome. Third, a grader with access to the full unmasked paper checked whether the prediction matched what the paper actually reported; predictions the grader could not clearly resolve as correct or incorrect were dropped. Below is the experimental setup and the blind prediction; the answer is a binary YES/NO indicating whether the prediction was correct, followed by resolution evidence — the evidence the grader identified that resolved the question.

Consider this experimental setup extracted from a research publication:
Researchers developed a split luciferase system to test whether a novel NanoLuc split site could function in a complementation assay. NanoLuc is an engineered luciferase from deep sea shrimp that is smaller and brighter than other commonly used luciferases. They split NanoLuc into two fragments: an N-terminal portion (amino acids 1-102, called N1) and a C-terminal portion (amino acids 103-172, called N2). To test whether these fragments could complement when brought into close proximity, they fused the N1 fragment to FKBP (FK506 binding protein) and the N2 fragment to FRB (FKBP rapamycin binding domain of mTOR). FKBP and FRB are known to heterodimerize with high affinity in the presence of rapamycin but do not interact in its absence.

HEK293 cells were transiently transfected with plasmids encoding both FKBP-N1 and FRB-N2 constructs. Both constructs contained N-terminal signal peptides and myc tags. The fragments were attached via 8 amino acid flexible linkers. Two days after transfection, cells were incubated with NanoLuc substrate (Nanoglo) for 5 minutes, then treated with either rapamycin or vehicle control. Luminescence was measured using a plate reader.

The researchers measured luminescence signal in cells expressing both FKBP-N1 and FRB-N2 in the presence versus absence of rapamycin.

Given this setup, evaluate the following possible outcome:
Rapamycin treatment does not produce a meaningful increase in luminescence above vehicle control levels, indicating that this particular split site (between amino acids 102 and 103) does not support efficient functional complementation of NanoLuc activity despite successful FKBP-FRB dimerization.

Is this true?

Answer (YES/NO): NO